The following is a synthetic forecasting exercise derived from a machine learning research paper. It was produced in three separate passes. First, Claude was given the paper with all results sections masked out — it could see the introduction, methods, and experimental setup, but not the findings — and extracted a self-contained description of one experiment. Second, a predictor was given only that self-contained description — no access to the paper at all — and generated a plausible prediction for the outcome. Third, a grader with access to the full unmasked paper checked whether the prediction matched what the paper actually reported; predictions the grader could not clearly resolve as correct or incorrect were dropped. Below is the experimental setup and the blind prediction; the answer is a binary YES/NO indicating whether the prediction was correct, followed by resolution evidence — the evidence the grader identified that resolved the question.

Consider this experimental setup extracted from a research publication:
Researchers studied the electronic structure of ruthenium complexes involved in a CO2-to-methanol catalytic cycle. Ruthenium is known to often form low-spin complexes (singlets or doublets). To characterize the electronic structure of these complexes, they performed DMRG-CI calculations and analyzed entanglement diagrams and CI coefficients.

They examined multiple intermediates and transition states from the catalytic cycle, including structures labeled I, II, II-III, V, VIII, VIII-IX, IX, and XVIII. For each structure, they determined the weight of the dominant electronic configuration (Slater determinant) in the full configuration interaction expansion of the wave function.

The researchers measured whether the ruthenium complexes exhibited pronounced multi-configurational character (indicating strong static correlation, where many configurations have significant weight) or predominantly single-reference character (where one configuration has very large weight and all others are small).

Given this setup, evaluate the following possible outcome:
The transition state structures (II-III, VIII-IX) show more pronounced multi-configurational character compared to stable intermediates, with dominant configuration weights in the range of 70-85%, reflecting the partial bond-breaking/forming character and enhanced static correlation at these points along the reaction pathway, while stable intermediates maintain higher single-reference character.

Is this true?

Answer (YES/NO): NO